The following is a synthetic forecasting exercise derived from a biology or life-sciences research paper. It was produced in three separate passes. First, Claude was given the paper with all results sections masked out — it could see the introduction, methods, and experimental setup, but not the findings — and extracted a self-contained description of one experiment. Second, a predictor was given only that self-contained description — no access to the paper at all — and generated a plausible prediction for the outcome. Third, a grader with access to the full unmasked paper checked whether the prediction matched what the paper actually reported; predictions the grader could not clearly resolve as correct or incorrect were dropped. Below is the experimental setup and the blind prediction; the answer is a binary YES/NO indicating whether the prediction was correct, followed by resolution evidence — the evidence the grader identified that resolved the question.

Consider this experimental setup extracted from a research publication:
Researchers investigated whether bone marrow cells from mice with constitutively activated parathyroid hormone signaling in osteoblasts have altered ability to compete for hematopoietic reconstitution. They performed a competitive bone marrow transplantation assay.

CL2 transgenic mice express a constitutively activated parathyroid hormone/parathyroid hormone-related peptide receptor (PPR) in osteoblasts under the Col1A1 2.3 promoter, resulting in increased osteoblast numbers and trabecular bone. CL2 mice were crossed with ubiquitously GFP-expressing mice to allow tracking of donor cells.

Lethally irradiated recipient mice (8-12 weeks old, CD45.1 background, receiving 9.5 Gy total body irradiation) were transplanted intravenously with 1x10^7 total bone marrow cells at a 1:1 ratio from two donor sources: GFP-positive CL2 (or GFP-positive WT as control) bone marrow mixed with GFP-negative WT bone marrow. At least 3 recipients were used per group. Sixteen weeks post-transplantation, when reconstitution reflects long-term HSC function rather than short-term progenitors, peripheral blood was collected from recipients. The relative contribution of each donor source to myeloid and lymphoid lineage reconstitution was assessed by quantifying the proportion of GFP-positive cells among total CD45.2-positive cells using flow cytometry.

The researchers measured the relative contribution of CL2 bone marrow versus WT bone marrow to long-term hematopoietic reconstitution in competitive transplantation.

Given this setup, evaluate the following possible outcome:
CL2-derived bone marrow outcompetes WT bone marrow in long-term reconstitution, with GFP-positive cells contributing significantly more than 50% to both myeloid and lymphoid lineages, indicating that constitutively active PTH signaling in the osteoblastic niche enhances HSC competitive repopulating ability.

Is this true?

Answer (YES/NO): NO